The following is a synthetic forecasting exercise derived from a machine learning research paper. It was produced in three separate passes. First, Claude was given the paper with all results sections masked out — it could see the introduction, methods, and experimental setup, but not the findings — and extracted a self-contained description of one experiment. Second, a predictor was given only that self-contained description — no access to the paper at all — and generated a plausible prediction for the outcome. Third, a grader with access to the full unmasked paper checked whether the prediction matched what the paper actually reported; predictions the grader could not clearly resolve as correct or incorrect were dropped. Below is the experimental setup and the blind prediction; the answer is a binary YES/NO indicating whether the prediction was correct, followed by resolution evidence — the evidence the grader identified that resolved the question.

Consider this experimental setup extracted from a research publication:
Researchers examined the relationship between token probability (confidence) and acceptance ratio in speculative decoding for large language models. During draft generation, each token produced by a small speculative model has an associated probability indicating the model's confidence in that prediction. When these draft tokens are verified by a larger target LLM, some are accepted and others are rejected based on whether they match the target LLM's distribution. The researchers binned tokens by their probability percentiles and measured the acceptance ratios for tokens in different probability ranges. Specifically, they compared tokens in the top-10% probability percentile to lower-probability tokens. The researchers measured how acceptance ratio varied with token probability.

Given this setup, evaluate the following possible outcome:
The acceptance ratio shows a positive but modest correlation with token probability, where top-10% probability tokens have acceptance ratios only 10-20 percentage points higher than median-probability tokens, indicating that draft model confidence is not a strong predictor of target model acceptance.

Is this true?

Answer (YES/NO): NO